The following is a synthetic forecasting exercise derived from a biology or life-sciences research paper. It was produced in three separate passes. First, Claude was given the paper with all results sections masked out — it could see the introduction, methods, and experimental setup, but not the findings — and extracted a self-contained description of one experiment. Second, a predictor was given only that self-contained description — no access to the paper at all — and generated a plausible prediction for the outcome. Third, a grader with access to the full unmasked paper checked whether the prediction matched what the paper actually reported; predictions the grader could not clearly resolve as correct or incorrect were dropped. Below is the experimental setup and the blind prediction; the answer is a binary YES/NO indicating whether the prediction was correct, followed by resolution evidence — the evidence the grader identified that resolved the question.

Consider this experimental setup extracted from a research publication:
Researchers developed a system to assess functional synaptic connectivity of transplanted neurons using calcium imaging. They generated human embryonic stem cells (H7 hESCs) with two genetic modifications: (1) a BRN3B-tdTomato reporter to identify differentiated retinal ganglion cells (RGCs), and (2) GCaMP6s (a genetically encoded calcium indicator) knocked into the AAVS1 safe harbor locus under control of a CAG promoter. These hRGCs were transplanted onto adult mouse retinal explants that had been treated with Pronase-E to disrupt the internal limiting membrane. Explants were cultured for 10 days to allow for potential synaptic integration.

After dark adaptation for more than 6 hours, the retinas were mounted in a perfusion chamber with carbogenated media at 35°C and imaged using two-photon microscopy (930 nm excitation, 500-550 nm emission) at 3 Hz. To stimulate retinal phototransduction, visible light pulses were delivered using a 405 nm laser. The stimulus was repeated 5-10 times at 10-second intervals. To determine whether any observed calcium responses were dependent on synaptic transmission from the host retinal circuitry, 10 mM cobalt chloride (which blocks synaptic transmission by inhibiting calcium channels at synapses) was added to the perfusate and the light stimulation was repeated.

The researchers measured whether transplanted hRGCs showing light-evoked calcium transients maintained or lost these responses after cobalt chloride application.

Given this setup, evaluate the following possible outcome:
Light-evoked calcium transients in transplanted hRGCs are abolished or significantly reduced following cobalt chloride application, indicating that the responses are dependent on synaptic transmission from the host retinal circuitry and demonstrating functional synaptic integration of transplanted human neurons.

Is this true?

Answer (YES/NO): YES